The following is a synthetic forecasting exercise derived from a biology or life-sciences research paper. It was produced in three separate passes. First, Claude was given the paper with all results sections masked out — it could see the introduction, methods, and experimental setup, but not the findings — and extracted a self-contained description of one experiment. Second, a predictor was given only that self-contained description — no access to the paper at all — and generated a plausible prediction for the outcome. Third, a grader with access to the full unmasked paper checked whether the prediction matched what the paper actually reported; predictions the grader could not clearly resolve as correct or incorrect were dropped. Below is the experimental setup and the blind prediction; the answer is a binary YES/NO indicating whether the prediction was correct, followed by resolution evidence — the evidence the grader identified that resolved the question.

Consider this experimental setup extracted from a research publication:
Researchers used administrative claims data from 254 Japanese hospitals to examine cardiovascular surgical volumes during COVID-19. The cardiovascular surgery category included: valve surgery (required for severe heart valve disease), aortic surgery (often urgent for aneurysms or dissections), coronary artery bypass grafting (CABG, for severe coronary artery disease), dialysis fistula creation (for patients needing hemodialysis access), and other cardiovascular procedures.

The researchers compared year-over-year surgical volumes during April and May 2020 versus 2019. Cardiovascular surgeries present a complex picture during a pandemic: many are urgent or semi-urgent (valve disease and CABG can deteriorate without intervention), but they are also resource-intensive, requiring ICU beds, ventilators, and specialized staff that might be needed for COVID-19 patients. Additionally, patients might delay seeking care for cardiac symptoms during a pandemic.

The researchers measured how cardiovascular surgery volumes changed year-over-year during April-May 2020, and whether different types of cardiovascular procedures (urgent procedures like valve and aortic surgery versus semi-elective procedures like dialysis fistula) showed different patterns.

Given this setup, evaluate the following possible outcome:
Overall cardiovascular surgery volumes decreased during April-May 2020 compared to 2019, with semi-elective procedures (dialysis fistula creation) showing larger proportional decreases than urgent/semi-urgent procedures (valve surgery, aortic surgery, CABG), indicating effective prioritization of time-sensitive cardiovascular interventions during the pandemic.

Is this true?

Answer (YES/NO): NO